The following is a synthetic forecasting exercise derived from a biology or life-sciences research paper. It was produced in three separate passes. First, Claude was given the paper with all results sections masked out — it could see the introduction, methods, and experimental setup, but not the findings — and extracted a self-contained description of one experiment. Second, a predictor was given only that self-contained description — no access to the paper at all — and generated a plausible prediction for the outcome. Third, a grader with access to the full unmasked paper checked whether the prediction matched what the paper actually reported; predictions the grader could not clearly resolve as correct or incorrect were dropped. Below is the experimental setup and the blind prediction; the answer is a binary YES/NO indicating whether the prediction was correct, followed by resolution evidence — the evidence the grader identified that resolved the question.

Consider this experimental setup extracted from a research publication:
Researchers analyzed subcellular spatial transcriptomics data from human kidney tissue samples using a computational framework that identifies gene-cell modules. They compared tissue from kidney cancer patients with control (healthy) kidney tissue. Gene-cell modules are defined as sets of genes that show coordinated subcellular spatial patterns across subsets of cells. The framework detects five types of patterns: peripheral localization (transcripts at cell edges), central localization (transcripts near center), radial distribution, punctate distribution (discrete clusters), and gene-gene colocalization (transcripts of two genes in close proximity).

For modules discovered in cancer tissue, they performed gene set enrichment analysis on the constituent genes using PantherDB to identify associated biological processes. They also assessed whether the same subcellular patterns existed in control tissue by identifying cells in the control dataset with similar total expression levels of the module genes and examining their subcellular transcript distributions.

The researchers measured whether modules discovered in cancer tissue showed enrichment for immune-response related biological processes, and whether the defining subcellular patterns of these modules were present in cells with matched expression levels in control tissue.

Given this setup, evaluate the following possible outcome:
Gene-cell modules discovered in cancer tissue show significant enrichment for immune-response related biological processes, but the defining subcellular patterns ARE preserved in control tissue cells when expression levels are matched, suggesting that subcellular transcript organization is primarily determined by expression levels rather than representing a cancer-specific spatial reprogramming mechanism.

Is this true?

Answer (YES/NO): NO